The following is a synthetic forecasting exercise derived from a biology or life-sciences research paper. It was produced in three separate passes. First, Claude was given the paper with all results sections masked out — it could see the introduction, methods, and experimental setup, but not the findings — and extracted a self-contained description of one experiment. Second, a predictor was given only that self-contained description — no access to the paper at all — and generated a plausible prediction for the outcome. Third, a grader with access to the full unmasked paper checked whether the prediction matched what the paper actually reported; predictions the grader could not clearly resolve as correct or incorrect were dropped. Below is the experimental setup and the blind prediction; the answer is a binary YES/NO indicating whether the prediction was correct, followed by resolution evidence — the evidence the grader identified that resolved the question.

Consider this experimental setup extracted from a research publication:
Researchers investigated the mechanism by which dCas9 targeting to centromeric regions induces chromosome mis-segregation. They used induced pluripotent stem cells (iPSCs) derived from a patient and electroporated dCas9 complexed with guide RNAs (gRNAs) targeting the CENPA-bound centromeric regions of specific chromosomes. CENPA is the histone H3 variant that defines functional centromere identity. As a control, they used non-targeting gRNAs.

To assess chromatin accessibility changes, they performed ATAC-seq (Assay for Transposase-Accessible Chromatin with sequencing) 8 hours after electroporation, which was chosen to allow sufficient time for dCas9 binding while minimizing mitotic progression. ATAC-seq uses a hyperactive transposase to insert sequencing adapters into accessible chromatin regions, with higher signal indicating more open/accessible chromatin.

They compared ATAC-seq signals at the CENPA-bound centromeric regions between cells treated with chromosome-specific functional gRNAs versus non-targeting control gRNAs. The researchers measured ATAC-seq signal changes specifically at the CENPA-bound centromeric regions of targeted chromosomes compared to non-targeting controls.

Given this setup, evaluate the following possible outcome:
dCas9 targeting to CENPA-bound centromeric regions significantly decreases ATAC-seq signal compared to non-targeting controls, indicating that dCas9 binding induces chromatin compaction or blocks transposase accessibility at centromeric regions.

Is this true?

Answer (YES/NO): NO